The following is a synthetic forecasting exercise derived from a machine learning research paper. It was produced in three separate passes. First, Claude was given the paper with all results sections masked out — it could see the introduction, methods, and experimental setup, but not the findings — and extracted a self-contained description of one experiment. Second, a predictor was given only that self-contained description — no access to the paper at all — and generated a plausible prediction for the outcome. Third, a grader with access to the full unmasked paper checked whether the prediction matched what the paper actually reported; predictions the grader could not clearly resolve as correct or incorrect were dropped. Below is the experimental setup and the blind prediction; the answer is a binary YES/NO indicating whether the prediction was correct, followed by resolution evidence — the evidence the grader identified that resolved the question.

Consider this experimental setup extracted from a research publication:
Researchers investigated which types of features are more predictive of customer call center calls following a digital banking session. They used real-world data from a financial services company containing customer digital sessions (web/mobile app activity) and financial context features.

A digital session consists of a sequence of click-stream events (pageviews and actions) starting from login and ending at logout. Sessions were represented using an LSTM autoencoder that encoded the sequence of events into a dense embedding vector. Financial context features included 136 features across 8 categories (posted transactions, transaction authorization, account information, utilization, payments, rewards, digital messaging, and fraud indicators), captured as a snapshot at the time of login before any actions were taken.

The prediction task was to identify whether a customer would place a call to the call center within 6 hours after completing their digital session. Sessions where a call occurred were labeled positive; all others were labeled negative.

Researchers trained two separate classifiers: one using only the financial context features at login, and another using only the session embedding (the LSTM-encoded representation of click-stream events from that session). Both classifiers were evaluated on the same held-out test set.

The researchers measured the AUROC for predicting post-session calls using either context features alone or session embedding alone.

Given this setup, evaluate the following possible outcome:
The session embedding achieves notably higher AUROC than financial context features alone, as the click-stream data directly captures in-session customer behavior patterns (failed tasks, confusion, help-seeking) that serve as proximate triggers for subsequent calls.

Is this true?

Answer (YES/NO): YES